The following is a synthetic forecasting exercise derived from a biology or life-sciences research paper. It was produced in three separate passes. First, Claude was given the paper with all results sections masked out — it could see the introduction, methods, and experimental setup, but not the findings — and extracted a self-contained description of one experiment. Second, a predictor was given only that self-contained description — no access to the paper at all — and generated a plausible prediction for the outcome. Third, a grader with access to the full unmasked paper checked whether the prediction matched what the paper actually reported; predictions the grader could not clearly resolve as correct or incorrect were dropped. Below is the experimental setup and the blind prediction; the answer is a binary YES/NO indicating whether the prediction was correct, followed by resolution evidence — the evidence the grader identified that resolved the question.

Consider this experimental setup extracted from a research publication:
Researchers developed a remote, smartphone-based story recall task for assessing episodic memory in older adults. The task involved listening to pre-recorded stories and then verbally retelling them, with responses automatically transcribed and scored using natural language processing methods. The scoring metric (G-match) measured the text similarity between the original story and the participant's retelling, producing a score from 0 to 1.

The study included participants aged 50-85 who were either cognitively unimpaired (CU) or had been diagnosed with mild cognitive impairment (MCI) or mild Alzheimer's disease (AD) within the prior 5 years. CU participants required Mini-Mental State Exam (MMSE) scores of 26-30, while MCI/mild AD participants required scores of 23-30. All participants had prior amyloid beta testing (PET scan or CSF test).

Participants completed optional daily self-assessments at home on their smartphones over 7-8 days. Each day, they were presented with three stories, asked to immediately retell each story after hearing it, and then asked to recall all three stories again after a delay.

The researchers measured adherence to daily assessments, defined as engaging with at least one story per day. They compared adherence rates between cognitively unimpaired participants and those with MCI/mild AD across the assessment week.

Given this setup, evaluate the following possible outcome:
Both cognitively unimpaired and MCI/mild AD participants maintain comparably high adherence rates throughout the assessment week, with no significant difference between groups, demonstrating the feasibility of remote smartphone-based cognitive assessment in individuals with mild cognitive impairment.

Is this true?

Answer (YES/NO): NO